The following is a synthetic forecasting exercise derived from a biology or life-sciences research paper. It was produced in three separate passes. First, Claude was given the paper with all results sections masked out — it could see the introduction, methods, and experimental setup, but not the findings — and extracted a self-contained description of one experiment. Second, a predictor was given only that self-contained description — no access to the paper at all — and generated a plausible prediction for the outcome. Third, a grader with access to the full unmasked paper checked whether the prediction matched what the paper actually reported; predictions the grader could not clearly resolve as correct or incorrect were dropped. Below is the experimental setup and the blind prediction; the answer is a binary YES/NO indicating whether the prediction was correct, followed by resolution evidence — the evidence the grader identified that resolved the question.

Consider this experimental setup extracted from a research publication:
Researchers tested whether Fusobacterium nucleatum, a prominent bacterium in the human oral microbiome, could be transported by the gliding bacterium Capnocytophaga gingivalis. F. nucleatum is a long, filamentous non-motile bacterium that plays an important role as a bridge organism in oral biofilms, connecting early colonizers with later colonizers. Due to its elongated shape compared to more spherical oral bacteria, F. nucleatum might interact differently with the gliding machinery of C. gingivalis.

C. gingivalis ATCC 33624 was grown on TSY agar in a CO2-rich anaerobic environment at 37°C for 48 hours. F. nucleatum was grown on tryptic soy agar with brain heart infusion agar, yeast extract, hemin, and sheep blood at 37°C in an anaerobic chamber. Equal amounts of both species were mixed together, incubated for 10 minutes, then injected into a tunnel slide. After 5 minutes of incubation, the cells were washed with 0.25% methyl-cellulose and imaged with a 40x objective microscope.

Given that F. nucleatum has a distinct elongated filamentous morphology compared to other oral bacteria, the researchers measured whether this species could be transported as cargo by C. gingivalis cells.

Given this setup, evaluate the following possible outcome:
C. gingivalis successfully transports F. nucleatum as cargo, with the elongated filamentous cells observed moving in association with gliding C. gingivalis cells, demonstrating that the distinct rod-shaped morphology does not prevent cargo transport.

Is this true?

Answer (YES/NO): YES